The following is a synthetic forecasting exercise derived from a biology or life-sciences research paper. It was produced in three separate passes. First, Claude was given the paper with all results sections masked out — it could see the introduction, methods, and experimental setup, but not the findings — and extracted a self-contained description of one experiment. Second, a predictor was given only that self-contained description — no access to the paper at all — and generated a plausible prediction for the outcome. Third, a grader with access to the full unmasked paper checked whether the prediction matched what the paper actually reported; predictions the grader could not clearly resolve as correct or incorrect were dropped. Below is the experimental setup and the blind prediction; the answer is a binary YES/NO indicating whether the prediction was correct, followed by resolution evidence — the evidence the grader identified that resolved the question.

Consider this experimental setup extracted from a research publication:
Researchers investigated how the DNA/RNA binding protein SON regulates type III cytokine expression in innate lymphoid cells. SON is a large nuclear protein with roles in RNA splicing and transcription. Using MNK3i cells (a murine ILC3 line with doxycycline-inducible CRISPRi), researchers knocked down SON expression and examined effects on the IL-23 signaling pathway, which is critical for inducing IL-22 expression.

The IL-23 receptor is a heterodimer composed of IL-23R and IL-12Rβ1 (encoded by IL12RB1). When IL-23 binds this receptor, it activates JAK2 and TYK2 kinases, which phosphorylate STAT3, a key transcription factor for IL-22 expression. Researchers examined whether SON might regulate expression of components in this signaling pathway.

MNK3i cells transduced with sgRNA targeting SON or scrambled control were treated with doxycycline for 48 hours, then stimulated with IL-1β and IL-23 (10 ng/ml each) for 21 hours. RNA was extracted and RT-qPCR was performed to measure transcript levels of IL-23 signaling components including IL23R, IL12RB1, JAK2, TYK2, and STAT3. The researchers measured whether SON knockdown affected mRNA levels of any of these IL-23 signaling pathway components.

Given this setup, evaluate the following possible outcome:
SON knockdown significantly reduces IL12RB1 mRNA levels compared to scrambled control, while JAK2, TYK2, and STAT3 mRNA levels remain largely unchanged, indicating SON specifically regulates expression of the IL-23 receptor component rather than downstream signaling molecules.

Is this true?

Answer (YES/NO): NO